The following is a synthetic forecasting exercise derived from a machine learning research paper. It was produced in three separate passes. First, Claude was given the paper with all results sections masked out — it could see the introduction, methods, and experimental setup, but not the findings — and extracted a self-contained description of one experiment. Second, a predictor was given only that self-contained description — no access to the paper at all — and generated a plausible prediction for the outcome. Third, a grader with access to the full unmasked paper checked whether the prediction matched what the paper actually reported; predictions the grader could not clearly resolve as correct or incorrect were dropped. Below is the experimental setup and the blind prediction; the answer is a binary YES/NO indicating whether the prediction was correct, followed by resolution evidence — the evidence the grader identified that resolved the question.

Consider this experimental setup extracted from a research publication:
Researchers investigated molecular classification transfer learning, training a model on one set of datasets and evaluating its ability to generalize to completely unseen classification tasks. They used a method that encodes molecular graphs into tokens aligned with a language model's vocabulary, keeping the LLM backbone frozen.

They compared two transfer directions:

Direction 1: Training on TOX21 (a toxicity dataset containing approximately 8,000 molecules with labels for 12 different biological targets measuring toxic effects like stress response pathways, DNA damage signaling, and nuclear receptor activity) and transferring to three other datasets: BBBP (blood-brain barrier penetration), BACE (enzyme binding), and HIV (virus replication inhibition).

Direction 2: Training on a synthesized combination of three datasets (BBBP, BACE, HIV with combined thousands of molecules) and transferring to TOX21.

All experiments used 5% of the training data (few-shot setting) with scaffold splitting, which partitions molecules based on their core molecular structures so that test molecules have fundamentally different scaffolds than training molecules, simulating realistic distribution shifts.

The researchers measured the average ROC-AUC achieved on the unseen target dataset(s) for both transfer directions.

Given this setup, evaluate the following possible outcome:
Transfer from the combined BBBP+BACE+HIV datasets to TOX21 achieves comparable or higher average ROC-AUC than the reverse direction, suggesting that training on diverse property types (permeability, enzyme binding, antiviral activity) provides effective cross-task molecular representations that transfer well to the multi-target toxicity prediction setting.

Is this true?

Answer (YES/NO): YES